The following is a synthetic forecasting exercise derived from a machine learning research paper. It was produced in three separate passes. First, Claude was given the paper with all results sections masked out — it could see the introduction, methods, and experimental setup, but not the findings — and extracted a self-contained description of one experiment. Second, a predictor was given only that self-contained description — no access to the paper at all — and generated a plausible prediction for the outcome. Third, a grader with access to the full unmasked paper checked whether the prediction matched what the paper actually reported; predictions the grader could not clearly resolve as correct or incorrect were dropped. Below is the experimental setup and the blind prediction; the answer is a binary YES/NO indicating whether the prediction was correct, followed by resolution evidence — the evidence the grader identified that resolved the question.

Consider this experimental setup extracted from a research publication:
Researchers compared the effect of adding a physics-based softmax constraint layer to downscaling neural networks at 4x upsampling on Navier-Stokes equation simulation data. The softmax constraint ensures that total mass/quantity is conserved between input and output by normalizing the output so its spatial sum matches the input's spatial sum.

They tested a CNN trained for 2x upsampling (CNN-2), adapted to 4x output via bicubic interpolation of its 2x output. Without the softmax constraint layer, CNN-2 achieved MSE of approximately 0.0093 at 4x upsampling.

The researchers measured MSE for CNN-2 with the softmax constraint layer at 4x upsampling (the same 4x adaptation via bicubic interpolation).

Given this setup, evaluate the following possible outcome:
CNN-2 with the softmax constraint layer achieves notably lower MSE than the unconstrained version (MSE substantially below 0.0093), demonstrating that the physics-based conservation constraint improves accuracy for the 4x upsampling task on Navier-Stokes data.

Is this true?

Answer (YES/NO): NO